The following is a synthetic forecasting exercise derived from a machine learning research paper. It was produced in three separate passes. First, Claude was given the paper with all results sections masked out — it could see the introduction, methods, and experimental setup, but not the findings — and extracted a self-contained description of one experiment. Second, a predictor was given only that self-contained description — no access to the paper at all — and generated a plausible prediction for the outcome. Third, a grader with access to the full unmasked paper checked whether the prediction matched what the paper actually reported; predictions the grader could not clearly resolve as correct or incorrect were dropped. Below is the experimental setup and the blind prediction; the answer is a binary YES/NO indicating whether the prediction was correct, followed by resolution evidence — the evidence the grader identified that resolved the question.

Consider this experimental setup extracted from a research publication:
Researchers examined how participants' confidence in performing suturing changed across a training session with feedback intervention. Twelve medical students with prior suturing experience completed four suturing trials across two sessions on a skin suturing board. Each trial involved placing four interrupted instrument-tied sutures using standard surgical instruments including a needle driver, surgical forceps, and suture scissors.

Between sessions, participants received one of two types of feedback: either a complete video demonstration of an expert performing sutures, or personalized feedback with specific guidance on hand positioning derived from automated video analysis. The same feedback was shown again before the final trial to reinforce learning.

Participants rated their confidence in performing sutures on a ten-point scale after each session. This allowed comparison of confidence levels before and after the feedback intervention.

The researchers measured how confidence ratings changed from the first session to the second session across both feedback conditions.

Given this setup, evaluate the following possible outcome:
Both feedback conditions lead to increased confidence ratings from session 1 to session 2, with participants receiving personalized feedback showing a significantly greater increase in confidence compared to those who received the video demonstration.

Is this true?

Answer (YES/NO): NO